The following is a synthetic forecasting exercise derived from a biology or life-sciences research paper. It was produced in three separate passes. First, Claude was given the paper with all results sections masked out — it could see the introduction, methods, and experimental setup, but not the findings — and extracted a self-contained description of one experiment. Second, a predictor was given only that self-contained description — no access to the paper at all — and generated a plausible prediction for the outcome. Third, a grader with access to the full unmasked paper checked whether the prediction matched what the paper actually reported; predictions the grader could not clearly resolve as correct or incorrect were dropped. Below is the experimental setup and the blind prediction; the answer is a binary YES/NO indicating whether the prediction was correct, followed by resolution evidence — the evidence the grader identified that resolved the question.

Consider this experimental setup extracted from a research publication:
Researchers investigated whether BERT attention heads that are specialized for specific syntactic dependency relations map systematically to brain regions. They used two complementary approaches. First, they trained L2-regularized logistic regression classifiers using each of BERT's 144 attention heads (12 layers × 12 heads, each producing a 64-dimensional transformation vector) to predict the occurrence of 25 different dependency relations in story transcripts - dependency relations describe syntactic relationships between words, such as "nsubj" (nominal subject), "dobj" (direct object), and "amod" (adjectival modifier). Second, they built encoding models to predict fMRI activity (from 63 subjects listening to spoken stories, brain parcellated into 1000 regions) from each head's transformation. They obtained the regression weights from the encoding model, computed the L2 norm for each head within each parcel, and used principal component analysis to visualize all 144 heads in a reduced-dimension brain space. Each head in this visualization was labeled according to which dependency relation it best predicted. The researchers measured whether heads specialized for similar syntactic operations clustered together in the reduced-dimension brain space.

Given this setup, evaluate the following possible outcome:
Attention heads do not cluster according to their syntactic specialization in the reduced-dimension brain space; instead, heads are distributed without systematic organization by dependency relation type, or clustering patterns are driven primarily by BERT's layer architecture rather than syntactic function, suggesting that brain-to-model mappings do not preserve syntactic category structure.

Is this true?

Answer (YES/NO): NO